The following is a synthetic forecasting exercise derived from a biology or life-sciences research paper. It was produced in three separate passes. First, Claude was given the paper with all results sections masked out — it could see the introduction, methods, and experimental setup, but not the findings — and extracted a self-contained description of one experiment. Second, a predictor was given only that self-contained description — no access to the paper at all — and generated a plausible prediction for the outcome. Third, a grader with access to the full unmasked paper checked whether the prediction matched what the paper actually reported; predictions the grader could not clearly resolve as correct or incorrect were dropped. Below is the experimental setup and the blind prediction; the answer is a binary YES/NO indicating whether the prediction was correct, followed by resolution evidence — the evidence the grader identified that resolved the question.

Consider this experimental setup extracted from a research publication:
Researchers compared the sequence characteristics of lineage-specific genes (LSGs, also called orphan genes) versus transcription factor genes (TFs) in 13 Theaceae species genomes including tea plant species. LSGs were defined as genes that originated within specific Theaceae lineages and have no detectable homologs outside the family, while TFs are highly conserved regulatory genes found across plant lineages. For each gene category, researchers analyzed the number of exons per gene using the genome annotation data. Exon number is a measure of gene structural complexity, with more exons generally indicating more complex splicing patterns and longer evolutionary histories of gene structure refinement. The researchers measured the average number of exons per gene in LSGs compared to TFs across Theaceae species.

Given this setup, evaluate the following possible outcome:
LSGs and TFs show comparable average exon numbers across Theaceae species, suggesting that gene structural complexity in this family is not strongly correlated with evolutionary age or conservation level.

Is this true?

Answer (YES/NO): NO